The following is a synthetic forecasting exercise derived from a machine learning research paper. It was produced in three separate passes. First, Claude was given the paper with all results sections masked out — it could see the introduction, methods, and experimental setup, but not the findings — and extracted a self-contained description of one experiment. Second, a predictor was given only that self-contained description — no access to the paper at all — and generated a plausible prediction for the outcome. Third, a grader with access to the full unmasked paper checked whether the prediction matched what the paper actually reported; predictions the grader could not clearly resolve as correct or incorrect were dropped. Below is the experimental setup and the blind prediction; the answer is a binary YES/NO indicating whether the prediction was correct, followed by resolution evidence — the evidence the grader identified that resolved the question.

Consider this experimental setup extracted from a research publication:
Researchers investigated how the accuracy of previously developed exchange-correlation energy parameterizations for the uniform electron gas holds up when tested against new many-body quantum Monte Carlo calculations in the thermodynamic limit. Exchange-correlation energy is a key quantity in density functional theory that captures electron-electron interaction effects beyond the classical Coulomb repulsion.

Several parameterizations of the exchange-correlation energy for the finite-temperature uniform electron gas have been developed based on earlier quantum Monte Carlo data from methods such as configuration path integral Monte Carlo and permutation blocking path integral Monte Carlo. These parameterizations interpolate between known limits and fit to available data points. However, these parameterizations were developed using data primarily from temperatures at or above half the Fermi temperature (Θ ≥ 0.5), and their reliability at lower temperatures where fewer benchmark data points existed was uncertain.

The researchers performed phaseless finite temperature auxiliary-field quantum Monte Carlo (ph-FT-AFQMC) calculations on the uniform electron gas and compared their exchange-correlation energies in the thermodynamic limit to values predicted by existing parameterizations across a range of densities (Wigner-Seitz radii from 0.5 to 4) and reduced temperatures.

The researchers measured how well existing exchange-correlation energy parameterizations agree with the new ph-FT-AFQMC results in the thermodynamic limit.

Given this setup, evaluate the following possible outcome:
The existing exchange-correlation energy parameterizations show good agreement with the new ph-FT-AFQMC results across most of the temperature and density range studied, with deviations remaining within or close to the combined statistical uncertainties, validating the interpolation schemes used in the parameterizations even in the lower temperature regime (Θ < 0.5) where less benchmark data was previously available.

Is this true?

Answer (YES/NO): YES